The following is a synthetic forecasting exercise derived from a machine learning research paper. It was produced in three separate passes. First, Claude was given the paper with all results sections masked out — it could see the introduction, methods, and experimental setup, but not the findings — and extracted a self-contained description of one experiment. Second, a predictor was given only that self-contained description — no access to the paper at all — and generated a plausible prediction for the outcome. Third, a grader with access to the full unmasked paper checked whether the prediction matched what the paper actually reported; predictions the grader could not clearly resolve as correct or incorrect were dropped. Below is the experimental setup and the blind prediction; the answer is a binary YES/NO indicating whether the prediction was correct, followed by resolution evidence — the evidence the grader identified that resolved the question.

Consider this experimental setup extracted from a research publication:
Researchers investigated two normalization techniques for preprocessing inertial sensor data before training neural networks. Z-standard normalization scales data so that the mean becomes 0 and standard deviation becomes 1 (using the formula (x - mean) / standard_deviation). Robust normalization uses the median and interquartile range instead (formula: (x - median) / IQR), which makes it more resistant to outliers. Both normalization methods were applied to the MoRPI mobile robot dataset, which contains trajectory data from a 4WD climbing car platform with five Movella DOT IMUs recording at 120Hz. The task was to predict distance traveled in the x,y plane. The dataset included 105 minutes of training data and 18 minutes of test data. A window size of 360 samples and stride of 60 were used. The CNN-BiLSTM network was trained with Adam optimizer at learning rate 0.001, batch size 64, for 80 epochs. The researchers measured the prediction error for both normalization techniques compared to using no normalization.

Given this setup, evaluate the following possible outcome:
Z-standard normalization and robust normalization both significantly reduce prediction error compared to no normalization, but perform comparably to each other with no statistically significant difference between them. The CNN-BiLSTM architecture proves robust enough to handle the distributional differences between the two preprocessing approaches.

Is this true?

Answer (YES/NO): NO